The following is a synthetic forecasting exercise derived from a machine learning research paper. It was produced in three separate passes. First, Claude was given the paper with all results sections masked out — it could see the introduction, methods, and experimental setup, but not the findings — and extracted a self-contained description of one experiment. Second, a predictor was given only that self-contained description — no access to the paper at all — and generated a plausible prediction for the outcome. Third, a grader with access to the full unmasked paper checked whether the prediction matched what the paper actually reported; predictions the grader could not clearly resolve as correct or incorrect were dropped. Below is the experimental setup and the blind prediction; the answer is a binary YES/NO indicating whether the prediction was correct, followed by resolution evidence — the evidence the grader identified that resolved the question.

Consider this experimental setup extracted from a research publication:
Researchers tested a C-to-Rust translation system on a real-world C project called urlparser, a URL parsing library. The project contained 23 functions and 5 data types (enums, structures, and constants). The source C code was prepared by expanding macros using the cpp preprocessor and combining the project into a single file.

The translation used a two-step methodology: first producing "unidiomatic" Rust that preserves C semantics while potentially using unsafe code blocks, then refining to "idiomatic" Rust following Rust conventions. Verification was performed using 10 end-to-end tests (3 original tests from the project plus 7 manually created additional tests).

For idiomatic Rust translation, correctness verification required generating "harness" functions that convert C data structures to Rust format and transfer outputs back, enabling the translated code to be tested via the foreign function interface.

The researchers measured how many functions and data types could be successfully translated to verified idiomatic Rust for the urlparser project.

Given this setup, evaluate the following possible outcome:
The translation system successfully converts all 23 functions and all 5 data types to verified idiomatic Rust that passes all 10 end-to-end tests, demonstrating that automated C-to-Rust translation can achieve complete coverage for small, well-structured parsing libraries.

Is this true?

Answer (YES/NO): NO